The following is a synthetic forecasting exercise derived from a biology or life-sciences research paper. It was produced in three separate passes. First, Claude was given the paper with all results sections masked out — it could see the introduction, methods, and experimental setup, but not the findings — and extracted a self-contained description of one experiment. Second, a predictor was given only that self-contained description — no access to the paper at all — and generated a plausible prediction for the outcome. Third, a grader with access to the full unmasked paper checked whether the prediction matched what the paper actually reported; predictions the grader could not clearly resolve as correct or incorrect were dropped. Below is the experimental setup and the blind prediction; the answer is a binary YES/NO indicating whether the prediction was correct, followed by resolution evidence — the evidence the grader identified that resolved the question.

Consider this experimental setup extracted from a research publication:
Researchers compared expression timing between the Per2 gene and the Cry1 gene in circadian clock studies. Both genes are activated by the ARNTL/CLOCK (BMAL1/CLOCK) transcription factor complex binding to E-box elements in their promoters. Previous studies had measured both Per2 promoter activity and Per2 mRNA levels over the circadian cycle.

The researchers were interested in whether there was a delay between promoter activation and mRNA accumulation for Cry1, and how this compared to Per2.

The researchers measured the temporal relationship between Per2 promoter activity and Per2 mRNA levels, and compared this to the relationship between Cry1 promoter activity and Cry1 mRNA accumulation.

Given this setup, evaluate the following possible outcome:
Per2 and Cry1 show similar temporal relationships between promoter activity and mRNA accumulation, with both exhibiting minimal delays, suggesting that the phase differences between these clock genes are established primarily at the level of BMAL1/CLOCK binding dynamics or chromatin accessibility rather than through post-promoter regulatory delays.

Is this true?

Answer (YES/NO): NO